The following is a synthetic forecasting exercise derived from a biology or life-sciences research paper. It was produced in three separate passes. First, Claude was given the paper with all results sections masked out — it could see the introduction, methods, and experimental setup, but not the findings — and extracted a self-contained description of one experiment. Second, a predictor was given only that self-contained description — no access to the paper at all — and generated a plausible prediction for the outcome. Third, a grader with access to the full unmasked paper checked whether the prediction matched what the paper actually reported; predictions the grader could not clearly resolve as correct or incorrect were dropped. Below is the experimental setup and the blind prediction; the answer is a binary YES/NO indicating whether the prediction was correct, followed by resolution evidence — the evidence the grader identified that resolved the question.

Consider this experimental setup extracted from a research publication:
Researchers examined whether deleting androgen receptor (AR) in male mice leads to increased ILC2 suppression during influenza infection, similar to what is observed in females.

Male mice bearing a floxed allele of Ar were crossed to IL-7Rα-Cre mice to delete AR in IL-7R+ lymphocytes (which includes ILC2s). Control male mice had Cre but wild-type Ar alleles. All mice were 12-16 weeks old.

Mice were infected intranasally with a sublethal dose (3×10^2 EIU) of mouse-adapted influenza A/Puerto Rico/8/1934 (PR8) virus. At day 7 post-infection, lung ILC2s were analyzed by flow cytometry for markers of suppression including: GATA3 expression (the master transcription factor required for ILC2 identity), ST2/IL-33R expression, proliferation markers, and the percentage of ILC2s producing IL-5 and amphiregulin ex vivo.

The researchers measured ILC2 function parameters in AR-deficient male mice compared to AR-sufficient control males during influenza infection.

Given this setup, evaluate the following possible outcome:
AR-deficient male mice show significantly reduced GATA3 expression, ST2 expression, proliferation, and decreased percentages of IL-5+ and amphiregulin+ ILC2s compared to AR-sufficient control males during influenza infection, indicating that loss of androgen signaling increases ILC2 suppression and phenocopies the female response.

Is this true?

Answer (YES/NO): NO